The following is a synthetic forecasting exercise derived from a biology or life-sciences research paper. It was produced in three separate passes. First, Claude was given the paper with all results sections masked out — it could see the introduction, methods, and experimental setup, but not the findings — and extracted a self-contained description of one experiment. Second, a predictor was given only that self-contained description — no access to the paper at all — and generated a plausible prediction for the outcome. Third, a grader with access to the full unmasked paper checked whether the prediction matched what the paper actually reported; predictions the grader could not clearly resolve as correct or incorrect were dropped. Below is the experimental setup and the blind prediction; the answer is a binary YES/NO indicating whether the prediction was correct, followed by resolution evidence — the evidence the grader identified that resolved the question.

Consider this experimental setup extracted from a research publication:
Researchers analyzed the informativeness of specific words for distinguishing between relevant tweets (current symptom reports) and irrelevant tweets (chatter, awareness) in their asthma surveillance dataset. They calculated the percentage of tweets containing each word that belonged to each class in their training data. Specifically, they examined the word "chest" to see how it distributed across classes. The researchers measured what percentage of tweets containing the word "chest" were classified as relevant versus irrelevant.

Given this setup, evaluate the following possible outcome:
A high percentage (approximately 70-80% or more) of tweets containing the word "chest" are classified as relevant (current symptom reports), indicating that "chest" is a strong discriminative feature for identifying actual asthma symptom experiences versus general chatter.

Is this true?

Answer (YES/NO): YES